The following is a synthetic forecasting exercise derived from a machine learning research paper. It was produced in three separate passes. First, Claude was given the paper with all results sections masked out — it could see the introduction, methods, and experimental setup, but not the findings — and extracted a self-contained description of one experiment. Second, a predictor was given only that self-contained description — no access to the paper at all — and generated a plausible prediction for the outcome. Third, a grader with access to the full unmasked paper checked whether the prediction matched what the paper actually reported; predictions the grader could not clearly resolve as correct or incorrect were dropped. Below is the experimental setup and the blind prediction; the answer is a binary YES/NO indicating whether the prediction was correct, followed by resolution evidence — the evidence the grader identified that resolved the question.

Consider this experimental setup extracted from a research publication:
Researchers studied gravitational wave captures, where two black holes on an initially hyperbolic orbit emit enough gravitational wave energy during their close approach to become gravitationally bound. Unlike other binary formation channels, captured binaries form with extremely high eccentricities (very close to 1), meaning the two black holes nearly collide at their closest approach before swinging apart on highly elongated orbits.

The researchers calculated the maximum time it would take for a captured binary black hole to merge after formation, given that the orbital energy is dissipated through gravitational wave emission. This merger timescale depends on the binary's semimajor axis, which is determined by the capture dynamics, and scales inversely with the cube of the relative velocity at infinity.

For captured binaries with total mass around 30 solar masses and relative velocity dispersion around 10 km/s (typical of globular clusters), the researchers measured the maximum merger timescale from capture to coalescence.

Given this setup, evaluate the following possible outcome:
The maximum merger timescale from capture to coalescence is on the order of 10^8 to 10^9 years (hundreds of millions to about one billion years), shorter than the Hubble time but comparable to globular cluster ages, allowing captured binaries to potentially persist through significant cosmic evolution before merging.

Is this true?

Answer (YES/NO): NO